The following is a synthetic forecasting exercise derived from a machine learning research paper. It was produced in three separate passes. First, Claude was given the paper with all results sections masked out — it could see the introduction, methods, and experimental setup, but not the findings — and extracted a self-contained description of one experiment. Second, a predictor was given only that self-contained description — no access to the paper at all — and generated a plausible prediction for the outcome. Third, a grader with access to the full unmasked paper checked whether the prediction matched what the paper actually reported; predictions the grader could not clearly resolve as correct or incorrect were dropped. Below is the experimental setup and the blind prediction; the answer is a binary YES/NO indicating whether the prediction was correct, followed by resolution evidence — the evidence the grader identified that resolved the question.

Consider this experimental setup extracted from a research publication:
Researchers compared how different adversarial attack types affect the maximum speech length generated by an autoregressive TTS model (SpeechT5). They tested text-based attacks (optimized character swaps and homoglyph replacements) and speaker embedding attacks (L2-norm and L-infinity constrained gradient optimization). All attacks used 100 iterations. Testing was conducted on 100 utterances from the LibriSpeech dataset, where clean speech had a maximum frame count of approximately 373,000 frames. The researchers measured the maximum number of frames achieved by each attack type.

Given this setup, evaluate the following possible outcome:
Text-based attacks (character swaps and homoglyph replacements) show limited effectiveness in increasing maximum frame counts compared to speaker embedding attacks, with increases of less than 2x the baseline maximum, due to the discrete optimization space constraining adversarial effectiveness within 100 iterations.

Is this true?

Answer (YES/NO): YES